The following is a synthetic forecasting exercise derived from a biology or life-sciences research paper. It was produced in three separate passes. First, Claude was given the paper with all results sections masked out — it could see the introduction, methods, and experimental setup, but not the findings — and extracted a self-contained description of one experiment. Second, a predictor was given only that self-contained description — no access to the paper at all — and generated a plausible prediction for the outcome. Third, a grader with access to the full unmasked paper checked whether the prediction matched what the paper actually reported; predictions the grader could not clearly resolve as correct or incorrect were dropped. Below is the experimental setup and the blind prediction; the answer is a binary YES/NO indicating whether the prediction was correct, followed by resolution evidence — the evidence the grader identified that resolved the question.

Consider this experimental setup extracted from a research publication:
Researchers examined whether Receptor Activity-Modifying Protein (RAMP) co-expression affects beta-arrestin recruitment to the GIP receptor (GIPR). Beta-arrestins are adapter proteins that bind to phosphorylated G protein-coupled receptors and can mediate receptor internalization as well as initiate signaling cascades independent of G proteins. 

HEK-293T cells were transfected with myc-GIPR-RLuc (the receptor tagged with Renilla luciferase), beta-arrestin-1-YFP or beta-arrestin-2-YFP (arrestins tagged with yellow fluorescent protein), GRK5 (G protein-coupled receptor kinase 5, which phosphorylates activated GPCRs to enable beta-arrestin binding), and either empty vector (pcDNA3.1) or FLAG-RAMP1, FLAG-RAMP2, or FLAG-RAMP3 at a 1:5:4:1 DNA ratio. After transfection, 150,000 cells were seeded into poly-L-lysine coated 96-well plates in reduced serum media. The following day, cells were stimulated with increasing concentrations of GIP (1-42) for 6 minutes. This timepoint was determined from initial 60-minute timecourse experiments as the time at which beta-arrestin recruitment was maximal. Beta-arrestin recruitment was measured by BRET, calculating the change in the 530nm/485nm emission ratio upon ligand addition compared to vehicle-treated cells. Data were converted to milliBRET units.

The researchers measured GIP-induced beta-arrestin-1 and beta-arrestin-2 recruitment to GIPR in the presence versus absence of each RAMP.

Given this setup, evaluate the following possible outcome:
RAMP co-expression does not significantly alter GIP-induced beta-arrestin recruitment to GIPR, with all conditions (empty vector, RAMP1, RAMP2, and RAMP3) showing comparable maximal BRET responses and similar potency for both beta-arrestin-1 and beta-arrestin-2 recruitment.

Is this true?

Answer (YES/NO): YES